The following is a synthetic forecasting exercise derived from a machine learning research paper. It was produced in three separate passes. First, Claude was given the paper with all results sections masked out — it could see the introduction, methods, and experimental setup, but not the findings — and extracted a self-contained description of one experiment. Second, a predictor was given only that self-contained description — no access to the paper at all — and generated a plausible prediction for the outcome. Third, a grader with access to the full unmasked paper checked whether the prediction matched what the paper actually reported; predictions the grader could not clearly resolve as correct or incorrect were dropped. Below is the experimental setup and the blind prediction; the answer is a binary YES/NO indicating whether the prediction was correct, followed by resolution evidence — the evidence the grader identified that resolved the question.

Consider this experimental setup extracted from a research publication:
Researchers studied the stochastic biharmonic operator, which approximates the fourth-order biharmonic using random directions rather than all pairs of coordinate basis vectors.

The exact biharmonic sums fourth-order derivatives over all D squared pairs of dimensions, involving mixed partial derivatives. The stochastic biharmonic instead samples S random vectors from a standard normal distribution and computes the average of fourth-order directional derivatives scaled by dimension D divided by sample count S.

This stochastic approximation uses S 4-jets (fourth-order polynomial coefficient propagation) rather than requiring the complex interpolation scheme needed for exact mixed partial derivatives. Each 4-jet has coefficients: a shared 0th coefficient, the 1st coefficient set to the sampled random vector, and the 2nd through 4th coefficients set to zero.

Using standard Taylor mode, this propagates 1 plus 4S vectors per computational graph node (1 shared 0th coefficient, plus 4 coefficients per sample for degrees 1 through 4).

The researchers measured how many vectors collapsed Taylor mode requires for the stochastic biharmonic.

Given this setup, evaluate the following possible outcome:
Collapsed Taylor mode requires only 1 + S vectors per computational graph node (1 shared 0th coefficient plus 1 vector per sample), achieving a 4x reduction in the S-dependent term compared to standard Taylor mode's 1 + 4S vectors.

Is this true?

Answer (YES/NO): NO